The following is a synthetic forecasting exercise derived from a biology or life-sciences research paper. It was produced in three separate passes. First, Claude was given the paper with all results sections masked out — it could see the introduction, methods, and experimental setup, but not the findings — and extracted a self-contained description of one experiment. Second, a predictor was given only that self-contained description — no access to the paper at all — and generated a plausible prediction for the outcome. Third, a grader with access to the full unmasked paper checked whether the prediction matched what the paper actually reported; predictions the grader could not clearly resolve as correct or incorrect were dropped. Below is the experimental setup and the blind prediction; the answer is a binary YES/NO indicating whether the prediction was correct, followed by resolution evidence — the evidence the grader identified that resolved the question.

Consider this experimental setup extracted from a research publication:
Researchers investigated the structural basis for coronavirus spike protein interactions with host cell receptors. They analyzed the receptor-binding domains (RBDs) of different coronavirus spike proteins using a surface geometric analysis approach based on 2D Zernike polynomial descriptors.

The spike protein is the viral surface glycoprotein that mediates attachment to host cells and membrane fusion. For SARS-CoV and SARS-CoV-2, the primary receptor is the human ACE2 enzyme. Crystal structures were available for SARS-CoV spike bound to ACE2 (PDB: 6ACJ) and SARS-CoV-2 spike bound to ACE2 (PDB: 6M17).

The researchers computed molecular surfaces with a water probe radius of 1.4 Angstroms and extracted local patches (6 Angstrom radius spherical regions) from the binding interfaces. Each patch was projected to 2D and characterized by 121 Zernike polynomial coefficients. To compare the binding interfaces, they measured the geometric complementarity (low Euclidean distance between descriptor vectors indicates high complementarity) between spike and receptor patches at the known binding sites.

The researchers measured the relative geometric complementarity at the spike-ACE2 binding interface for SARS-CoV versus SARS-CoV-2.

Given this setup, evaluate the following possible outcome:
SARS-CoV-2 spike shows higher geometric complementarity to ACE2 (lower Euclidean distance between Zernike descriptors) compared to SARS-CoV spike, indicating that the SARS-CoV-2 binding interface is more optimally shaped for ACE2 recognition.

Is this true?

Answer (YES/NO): NO